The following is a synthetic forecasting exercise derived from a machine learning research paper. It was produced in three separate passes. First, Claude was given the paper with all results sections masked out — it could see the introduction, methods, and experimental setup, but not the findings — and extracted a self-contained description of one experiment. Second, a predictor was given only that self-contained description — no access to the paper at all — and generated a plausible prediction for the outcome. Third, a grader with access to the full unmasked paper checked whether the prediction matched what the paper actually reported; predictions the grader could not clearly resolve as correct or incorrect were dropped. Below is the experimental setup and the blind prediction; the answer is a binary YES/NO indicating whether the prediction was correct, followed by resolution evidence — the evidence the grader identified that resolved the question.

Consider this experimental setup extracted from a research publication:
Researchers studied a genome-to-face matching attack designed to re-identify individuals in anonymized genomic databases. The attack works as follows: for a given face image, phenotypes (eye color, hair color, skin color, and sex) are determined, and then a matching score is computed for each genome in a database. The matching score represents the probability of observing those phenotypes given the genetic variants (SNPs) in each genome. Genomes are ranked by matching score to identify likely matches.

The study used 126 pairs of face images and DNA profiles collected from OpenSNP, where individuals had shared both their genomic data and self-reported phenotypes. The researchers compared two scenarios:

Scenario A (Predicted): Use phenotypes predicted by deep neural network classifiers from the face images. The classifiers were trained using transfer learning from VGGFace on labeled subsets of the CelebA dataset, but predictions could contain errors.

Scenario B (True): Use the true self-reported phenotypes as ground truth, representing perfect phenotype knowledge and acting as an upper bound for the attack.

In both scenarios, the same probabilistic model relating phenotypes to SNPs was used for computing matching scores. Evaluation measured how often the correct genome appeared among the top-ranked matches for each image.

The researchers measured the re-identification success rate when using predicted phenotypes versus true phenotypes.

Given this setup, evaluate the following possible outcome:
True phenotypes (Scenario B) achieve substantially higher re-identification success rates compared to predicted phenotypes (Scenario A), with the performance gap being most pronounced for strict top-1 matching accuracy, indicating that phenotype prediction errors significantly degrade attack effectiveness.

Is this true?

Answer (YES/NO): NO